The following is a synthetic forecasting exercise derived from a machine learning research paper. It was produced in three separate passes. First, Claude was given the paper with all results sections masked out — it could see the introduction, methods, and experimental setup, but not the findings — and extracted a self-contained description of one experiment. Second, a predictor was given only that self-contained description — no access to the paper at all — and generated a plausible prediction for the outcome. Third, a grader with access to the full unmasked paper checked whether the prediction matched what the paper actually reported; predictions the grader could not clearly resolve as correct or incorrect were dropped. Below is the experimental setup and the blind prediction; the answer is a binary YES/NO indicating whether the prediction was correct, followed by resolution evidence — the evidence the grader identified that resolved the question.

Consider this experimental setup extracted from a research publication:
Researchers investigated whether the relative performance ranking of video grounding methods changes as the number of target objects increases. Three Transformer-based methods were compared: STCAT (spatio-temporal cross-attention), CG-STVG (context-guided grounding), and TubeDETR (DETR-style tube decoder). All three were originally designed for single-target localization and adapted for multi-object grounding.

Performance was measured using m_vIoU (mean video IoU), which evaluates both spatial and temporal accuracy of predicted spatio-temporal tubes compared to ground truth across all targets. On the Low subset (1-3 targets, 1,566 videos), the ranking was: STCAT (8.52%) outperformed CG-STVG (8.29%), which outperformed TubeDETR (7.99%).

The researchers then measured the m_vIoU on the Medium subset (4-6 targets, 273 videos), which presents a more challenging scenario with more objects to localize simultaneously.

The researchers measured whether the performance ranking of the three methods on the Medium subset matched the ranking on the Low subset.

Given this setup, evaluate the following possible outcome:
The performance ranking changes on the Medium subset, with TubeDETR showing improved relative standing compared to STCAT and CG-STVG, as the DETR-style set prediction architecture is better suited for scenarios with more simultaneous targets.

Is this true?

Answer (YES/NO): YES